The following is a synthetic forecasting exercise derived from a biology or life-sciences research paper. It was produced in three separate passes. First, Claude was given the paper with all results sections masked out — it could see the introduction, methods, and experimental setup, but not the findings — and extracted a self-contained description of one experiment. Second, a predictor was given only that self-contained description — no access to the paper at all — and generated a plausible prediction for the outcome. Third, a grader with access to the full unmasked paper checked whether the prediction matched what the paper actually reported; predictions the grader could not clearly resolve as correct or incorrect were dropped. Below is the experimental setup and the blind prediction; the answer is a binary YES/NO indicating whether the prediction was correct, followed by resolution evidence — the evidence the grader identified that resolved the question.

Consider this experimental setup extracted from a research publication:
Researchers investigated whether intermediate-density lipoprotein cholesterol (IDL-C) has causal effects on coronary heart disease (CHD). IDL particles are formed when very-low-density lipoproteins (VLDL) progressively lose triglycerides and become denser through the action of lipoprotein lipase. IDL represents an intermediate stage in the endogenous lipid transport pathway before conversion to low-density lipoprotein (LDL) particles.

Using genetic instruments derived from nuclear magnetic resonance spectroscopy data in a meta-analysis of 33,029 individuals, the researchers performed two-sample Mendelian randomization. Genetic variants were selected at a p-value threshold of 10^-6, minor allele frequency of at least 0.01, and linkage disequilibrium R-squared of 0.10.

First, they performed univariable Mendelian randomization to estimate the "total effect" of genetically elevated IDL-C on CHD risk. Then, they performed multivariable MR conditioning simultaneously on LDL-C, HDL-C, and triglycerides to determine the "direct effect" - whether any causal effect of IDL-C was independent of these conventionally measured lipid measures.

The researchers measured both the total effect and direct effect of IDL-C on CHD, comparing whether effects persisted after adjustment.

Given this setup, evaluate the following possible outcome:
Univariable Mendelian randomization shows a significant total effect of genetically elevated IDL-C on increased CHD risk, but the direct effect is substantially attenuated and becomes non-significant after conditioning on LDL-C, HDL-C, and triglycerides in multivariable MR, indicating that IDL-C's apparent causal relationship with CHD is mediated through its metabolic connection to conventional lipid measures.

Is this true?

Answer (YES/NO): NO